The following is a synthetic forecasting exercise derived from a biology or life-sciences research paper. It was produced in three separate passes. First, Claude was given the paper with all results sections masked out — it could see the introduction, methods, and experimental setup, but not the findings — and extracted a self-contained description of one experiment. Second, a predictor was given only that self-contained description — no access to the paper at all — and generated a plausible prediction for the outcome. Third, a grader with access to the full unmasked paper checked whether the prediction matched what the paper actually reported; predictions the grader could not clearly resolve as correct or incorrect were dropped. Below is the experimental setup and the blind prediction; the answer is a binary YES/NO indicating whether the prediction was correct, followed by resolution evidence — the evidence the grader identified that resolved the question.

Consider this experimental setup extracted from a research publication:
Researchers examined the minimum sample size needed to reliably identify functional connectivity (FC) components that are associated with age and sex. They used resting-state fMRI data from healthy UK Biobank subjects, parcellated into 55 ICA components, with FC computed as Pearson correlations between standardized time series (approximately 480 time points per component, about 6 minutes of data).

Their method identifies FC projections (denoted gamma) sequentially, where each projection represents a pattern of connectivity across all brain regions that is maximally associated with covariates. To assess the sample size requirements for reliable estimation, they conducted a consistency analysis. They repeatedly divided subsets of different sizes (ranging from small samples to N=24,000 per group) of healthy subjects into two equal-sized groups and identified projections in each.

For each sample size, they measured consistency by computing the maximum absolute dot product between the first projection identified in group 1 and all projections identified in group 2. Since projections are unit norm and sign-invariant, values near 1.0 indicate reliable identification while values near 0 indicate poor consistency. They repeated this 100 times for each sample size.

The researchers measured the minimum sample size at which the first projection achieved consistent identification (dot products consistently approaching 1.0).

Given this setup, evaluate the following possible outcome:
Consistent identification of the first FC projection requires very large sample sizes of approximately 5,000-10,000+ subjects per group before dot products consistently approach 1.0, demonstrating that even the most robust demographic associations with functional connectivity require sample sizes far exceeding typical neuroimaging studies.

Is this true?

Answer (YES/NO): NO